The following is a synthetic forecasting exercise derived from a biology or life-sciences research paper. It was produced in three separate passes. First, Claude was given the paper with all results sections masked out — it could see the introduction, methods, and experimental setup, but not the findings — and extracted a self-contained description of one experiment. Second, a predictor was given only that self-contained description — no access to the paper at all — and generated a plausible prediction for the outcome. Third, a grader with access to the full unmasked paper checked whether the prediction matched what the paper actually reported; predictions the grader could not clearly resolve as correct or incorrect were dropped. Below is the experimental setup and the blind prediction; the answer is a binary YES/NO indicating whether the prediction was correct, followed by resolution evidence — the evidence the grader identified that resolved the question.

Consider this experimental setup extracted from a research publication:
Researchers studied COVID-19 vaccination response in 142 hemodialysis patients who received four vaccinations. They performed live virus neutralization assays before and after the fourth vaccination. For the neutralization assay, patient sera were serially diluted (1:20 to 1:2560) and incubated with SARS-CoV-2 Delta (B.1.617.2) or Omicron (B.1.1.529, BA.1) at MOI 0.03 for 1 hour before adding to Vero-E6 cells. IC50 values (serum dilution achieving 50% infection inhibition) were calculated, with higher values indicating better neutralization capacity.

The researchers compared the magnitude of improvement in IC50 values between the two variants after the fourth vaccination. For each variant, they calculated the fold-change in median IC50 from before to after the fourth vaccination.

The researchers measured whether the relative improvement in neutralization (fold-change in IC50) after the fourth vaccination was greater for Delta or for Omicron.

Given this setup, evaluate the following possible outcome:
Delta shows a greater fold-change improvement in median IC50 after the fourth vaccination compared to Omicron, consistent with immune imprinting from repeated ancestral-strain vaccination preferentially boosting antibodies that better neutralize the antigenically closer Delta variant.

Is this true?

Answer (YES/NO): NO